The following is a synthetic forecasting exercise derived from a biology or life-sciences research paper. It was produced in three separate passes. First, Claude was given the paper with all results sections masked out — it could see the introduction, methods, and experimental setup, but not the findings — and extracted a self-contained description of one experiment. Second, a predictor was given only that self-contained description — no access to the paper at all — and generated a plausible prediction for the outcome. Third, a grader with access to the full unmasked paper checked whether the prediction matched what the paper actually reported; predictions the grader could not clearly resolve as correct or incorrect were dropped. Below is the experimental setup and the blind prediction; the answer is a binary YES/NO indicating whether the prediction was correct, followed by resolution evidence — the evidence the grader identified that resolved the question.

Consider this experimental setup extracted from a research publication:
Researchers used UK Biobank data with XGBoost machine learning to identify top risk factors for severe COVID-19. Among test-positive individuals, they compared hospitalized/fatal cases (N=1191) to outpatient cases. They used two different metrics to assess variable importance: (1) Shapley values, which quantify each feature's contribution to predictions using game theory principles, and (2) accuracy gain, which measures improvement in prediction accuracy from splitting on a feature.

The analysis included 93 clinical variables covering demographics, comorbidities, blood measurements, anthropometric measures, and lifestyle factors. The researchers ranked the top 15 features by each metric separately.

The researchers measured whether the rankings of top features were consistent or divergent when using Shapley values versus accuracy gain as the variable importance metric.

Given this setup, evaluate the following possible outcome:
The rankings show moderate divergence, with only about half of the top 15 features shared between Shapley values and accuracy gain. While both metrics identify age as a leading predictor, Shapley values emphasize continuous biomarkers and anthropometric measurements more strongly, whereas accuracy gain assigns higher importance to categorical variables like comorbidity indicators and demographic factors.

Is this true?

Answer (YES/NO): NO